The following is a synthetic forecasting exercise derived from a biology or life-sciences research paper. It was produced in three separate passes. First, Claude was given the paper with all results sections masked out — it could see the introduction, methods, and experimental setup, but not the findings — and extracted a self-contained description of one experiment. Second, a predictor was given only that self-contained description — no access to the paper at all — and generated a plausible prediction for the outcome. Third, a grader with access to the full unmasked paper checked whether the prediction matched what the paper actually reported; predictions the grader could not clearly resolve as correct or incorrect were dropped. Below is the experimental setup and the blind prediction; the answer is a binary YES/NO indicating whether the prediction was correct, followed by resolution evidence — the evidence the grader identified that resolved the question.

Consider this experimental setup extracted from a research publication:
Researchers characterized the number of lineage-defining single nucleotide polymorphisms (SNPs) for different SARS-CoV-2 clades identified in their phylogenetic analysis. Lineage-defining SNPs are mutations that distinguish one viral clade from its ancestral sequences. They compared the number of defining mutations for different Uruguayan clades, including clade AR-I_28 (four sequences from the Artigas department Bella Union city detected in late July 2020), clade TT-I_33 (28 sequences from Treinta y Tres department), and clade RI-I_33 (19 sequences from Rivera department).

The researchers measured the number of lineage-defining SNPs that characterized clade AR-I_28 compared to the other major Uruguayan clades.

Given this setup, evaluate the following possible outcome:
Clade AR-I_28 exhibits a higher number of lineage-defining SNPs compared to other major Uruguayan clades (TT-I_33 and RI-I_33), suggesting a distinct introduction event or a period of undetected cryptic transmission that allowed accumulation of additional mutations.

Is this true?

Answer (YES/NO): YES